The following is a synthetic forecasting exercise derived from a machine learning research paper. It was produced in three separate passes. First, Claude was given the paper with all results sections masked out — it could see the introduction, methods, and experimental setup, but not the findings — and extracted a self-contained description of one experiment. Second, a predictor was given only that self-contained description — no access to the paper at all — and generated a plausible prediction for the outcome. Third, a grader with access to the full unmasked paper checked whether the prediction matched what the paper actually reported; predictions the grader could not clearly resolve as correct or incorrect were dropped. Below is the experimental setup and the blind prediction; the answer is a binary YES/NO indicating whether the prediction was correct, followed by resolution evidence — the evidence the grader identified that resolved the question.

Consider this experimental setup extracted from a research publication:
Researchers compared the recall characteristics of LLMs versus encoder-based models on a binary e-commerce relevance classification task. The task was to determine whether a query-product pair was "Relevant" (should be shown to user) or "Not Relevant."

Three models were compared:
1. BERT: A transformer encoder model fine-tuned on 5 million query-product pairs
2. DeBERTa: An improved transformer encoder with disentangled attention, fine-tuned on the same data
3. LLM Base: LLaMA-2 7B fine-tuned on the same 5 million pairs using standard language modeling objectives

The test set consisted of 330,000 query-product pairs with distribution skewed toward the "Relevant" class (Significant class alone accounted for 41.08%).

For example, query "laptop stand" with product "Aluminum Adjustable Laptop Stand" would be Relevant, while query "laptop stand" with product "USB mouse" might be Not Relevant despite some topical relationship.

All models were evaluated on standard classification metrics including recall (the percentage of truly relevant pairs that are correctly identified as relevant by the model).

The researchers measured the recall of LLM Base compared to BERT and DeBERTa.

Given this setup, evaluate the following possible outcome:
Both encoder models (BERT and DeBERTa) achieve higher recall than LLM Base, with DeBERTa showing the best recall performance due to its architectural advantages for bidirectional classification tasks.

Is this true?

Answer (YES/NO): YES